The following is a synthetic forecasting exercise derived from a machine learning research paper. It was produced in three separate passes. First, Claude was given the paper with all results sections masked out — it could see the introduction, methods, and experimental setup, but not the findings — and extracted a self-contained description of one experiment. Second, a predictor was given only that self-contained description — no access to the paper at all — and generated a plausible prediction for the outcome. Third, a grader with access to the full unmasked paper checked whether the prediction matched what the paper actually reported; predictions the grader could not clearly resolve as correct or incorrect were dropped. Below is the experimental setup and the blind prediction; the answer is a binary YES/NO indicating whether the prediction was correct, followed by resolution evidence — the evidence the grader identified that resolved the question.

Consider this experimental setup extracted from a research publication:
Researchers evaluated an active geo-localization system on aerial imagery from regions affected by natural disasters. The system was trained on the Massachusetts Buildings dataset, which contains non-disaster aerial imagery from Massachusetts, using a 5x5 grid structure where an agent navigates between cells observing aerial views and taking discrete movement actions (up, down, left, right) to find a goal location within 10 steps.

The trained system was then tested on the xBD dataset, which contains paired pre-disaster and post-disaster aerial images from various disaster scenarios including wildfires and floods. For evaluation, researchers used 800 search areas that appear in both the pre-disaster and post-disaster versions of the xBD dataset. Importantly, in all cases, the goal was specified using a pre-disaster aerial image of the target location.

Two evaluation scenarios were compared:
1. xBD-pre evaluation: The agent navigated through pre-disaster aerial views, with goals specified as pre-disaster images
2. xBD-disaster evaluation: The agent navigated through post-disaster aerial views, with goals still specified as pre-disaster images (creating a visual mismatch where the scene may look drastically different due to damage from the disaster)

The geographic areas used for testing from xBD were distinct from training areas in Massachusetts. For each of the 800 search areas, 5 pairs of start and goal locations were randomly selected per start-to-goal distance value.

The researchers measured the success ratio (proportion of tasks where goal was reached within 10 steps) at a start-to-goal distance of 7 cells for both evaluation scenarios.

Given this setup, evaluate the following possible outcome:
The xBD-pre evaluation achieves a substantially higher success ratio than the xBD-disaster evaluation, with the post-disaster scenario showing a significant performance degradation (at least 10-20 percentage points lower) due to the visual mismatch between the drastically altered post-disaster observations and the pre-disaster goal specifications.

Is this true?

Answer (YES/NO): NO